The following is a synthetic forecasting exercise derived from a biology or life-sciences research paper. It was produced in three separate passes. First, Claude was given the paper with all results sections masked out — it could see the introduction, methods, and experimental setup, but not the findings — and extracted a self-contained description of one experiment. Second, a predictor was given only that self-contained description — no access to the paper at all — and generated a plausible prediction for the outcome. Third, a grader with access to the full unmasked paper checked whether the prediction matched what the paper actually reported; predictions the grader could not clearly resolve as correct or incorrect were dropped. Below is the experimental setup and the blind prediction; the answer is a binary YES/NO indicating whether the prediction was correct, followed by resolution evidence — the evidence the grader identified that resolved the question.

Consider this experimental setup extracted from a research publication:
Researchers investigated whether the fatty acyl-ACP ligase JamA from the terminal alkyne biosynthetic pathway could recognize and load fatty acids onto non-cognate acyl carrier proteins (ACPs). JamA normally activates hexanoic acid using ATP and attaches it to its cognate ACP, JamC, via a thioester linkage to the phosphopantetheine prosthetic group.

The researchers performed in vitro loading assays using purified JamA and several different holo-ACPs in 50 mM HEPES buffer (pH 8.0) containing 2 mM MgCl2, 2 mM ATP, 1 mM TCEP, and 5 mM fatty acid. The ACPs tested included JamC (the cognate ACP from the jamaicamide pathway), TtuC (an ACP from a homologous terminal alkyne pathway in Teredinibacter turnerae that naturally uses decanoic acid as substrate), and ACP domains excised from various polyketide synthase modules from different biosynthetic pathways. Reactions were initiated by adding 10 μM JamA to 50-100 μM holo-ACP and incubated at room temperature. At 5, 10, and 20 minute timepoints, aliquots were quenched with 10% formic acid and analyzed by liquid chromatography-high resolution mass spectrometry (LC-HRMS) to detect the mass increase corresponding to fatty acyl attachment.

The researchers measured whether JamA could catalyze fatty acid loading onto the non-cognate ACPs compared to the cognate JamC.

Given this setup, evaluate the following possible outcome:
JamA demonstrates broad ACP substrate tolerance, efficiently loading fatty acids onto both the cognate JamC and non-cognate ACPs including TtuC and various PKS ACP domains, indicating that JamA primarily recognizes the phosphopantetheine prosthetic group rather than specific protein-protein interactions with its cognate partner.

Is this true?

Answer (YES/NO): NO